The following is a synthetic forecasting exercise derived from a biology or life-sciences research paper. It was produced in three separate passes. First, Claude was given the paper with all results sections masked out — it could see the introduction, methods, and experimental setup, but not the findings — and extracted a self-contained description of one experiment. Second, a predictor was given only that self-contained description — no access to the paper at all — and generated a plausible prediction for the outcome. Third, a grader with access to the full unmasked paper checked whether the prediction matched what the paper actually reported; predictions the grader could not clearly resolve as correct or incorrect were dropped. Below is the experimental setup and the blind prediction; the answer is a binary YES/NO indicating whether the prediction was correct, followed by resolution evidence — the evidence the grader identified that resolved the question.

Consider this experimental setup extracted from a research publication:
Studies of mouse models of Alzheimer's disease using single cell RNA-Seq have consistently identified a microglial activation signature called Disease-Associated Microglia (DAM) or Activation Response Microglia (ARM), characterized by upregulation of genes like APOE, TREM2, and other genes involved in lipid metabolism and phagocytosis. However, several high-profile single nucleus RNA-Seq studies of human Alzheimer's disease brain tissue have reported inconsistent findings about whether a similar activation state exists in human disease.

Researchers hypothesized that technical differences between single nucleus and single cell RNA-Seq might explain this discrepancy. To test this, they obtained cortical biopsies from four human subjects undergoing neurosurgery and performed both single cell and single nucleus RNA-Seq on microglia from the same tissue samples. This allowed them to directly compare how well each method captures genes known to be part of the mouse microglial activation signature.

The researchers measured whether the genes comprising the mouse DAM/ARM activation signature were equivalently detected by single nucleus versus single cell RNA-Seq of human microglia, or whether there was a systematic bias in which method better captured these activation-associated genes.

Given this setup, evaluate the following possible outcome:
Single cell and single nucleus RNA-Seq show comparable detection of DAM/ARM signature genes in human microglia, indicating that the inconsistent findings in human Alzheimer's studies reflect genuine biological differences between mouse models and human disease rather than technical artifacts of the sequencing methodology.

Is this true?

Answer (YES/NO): NO